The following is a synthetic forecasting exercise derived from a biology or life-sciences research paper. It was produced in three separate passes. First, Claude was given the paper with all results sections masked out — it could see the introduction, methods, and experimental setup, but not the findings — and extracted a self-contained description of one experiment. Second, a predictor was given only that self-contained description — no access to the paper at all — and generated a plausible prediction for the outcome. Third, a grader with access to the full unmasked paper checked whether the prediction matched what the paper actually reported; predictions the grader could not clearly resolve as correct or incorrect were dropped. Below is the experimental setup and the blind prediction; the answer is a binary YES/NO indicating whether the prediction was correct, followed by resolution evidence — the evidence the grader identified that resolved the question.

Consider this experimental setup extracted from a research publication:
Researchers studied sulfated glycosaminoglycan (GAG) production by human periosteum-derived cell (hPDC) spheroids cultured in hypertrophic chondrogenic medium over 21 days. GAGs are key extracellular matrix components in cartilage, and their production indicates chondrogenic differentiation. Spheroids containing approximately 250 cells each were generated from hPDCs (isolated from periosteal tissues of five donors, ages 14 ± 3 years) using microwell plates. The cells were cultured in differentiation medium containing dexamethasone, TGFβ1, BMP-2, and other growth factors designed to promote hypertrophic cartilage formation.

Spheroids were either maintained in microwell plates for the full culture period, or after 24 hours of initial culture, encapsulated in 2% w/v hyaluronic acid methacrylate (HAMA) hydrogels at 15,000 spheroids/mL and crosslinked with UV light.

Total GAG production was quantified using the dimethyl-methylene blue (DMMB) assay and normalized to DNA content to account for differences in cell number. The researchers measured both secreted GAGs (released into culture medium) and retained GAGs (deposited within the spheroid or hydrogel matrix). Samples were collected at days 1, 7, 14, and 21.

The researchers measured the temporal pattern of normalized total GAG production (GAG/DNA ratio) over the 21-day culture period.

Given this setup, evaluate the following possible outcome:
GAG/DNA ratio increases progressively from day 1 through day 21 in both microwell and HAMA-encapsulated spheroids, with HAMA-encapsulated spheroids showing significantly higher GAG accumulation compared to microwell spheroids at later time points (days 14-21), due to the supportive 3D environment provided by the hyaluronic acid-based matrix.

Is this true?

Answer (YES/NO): NO